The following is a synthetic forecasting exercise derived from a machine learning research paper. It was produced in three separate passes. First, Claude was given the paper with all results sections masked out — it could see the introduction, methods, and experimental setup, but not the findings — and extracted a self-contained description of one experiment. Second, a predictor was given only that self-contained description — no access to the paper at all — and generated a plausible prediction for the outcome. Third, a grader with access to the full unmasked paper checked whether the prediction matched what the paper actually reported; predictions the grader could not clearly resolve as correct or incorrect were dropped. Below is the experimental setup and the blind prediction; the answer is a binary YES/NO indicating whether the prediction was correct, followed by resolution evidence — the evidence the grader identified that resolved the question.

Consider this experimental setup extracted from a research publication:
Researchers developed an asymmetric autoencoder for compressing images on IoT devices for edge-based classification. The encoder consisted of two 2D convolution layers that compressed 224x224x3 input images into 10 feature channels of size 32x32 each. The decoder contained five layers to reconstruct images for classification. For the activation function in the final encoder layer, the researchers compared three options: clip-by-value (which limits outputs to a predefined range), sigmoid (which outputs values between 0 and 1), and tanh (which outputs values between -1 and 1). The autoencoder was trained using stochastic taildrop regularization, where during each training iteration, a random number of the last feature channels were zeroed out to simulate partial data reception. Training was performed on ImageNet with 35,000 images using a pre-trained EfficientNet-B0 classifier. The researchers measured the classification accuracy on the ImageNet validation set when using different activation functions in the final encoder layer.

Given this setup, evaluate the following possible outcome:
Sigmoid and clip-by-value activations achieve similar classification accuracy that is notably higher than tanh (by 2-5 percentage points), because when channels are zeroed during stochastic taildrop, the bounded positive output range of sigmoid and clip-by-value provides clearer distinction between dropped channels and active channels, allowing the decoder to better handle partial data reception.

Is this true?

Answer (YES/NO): NO